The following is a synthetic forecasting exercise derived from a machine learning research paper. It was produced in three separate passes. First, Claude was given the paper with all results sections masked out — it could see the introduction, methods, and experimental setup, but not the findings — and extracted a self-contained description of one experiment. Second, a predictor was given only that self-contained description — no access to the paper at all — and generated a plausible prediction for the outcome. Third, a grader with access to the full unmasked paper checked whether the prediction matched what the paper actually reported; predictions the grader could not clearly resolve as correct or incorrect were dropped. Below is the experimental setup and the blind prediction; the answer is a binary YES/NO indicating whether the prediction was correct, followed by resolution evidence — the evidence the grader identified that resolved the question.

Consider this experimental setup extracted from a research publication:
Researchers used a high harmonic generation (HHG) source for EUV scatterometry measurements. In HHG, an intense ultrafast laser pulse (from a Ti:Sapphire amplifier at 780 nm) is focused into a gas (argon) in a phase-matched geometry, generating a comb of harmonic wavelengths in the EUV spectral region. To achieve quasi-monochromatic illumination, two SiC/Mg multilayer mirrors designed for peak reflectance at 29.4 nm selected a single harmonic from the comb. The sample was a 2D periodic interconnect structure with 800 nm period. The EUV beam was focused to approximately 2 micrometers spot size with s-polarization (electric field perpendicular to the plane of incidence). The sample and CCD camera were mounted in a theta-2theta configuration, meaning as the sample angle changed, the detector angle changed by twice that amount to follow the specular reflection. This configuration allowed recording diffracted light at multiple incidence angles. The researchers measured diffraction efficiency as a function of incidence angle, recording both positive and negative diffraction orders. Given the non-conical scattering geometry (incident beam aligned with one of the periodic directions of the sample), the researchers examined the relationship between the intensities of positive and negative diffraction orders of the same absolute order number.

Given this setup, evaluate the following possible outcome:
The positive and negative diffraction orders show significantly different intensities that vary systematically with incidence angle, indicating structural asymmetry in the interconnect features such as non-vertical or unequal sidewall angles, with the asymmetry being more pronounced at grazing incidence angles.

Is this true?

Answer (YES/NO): NO